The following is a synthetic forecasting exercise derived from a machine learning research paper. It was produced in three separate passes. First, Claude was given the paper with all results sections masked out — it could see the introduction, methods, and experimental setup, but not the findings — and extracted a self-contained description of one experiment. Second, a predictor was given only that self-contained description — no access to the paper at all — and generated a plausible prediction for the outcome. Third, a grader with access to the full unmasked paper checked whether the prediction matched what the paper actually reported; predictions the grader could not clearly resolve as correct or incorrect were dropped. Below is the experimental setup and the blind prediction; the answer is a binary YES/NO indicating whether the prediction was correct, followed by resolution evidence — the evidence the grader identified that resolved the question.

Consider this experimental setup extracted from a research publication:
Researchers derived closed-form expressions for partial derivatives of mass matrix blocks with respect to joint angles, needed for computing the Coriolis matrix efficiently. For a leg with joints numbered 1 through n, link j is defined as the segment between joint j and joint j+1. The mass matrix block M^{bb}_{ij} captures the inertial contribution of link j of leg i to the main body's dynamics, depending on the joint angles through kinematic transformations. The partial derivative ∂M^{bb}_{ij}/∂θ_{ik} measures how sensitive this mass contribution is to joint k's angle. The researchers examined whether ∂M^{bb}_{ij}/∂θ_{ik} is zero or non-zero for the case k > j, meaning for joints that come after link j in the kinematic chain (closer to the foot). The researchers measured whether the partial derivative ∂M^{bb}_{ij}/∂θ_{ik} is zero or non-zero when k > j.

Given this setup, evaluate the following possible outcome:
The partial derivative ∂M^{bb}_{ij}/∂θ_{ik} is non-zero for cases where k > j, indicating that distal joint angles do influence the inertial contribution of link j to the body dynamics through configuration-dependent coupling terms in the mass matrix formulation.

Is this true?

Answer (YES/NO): NO